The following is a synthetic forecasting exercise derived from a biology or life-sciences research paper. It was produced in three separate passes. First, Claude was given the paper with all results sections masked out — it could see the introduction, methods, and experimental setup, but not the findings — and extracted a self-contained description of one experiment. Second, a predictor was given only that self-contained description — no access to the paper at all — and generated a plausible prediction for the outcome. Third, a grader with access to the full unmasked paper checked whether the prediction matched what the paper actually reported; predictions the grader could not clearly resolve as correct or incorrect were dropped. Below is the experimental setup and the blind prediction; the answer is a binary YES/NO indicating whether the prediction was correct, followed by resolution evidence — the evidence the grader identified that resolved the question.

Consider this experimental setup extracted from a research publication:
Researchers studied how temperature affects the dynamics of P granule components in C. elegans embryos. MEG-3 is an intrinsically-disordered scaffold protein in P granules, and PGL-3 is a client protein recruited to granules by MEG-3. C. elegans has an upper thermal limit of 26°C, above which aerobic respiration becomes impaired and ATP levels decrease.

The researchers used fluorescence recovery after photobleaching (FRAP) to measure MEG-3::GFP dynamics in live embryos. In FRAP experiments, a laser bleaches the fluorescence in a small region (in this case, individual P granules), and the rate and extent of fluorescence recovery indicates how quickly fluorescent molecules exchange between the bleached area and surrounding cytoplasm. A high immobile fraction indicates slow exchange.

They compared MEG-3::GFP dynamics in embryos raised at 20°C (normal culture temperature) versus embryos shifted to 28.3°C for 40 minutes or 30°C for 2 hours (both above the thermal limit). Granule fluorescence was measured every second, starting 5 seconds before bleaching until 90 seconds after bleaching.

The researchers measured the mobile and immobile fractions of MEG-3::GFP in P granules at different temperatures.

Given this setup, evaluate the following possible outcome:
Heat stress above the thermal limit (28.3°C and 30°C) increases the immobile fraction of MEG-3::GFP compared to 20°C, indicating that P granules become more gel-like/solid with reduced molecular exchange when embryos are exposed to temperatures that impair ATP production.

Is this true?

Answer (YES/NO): YES